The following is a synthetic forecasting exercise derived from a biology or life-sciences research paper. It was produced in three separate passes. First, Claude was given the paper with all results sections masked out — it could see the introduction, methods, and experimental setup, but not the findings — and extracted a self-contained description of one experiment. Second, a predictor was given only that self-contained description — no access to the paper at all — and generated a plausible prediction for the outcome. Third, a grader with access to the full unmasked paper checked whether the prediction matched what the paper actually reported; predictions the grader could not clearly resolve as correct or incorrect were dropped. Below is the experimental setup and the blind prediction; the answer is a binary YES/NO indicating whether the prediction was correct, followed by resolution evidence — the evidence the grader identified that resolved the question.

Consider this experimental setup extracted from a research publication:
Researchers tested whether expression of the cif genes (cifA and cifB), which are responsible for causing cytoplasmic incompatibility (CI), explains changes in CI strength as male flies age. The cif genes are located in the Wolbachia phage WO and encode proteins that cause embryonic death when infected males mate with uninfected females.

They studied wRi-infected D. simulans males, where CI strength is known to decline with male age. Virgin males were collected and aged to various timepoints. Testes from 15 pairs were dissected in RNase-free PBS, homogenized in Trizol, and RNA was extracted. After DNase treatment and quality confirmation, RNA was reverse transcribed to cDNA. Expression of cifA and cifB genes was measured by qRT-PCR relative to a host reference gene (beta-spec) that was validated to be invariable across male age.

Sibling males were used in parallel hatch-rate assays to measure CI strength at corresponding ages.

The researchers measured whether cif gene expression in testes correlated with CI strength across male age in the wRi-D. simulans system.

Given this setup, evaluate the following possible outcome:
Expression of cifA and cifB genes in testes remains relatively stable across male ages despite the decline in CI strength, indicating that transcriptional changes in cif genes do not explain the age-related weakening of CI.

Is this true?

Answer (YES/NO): NO